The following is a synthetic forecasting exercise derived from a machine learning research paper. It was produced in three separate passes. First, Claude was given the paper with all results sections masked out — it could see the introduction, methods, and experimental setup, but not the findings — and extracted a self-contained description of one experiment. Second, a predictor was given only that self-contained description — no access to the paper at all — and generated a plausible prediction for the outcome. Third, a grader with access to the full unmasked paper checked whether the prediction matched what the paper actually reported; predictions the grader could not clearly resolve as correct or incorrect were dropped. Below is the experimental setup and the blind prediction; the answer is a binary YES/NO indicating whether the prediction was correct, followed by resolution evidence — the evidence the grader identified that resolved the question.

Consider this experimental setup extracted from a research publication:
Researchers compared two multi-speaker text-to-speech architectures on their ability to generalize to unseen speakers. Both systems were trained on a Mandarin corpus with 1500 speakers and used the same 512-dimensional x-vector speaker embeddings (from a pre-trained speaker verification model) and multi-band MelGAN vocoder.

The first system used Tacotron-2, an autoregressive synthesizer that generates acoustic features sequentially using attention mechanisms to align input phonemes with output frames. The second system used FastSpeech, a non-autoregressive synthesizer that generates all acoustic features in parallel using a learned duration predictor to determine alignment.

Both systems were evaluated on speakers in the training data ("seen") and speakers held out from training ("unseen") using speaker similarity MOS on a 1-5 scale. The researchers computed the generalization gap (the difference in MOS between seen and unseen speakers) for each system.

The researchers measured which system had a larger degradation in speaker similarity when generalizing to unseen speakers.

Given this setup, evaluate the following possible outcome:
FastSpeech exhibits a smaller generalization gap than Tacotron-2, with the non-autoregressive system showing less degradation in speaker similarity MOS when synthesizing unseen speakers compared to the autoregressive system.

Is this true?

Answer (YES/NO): NO